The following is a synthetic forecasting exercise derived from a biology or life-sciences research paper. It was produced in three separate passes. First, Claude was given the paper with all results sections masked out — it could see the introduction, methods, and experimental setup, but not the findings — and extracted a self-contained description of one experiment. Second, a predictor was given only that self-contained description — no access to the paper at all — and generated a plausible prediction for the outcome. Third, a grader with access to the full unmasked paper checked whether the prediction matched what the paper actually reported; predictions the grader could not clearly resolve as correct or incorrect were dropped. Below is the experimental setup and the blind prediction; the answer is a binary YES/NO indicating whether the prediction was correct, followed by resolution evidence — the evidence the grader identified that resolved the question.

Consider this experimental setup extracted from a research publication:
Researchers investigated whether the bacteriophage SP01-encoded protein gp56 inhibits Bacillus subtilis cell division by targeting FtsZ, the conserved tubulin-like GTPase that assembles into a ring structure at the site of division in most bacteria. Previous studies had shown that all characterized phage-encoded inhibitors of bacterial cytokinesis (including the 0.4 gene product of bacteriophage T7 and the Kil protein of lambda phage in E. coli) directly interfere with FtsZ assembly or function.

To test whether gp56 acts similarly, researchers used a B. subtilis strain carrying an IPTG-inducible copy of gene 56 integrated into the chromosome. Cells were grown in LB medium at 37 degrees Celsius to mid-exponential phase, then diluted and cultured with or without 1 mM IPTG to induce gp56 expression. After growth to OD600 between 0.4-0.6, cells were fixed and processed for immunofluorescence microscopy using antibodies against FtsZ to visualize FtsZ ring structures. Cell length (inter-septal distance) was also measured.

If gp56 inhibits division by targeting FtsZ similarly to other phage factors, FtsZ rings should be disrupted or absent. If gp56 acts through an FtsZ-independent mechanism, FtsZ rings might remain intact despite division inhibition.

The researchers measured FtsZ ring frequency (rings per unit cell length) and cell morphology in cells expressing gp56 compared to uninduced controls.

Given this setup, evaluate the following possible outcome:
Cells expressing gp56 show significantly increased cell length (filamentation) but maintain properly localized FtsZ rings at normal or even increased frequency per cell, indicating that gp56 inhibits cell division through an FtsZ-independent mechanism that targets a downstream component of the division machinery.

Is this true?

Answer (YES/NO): NO